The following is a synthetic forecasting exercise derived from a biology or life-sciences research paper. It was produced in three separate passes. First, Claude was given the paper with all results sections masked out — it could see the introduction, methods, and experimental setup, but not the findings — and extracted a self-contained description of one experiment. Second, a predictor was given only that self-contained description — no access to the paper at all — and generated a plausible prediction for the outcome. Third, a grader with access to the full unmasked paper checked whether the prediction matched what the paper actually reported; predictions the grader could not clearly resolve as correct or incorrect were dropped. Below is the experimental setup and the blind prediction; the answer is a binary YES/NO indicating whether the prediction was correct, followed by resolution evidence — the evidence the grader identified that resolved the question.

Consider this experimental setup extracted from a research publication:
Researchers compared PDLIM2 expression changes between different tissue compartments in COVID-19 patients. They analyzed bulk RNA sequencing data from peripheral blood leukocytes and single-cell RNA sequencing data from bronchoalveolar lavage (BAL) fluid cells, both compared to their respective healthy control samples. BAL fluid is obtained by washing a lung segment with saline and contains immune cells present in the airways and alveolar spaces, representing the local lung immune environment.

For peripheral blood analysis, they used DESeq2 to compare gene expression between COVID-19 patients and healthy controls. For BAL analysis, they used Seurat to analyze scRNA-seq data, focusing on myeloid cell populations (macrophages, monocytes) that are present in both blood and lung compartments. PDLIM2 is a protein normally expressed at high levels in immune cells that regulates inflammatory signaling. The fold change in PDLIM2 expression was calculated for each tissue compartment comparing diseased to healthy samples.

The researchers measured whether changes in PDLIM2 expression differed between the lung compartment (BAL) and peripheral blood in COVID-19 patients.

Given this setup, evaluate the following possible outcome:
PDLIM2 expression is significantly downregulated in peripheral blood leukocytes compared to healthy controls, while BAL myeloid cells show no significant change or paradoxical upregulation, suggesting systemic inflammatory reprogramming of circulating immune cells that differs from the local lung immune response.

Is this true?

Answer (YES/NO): NO